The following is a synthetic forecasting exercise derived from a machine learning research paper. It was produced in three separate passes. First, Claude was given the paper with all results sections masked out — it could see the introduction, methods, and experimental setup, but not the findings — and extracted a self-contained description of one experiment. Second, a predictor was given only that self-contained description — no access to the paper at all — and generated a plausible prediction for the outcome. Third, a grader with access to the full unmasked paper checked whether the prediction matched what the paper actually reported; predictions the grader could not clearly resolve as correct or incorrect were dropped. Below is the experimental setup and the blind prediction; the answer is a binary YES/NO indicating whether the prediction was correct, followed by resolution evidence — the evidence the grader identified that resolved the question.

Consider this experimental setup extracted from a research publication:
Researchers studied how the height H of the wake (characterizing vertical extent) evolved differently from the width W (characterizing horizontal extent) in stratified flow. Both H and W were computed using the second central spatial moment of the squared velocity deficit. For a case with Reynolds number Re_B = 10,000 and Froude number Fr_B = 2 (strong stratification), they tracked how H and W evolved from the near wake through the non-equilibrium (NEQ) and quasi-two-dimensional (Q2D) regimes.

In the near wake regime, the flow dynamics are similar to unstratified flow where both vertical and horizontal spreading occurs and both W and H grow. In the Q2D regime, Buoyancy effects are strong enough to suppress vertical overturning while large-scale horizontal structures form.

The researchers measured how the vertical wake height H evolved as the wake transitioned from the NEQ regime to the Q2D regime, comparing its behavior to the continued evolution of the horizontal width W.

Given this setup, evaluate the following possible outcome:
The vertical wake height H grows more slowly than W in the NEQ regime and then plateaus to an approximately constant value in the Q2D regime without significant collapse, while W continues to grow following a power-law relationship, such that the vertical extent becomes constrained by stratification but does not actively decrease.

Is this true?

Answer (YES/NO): YES